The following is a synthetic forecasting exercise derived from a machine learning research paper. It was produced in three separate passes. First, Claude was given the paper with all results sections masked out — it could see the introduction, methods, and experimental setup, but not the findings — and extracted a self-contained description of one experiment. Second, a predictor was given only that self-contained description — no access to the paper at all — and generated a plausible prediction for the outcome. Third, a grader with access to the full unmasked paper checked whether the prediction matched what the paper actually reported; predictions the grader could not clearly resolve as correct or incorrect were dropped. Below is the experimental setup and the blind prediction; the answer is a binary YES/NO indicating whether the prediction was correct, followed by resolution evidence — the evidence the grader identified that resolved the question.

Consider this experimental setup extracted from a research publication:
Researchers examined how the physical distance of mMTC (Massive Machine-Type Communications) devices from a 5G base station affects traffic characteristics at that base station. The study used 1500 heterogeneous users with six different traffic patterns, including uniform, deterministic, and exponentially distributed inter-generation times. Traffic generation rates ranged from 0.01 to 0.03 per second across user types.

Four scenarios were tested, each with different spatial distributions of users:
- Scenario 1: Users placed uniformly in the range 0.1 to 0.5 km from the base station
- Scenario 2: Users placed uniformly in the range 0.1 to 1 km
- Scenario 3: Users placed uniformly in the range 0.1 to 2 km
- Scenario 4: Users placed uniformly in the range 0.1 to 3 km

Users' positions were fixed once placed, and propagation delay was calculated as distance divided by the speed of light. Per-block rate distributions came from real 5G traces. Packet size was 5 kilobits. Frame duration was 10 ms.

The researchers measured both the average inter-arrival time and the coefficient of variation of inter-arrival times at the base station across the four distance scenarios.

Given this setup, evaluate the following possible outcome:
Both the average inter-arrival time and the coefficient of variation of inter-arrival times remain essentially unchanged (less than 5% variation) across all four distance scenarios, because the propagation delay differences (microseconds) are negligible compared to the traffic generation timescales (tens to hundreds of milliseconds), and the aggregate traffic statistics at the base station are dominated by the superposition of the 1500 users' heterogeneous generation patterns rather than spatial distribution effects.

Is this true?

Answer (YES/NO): YES